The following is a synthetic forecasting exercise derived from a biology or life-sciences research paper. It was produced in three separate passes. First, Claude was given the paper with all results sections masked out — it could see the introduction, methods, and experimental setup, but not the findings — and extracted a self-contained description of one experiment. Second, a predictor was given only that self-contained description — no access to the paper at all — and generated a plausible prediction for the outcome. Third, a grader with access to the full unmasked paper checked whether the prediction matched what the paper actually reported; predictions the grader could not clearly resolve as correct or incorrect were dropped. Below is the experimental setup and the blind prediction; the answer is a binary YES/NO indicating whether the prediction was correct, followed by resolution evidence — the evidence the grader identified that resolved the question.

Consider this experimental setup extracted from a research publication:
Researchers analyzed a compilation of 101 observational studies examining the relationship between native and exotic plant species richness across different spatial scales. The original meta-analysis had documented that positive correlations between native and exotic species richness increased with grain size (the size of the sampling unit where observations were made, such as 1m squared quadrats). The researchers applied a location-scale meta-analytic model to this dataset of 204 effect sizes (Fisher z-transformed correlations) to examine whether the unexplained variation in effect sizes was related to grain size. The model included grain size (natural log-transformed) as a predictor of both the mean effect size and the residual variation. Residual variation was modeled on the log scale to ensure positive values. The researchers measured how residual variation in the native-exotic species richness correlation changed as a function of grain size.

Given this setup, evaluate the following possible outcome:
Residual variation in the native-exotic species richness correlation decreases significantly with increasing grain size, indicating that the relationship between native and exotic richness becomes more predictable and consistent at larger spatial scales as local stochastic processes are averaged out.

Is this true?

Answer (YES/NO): NO